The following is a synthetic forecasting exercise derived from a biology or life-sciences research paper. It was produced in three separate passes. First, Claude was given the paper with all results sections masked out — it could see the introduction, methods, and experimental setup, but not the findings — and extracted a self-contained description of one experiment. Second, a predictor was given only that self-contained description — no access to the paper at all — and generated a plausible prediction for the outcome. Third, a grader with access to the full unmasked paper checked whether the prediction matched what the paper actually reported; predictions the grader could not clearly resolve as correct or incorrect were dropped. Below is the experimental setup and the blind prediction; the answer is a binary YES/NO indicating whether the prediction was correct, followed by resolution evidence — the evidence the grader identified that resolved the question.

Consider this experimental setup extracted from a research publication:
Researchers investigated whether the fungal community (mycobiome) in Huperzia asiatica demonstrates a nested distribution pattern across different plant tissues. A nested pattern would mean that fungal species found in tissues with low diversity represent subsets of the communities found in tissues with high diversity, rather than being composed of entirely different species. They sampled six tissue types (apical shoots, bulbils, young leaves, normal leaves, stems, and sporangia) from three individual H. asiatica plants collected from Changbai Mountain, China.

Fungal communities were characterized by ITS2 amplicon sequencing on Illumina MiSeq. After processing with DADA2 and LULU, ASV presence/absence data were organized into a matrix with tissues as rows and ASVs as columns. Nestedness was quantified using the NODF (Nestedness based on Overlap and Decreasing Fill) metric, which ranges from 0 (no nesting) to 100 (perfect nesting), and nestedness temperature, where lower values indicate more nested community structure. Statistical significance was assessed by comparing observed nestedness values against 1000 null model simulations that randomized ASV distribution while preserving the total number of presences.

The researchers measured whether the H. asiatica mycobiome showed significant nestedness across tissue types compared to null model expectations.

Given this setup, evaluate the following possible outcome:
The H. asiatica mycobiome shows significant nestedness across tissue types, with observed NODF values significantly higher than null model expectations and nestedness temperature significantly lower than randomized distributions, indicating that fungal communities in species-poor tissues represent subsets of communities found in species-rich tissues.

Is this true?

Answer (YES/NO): NO